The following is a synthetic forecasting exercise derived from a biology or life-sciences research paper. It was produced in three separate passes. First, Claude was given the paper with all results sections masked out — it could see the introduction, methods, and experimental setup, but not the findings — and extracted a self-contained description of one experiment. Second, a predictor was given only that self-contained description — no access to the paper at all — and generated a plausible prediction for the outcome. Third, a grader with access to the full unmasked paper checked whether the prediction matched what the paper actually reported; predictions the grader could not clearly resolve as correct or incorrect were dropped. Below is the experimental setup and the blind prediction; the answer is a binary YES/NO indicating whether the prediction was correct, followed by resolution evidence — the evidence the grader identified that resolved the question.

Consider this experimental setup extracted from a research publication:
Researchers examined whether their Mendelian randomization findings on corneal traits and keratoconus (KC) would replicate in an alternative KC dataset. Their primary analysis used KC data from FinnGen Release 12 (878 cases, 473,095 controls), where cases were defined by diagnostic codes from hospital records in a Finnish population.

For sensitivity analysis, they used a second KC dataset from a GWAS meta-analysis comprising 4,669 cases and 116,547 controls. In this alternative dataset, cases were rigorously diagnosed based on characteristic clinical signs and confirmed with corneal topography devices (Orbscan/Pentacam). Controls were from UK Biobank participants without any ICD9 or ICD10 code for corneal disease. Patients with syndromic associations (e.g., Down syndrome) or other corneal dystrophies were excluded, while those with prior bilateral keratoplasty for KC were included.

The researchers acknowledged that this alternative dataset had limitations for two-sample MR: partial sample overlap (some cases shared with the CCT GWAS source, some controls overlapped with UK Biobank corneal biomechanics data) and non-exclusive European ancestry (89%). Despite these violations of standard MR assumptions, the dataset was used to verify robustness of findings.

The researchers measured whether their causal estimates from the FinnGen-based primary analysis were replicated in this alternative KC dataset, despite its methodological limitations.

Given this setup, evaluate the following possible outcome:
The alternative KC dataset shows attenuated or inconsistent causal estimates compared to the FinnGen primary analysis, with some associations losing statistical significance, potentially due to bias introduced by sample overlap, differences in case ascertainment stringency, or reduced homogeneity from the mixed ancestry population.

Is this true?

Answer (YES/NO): NO